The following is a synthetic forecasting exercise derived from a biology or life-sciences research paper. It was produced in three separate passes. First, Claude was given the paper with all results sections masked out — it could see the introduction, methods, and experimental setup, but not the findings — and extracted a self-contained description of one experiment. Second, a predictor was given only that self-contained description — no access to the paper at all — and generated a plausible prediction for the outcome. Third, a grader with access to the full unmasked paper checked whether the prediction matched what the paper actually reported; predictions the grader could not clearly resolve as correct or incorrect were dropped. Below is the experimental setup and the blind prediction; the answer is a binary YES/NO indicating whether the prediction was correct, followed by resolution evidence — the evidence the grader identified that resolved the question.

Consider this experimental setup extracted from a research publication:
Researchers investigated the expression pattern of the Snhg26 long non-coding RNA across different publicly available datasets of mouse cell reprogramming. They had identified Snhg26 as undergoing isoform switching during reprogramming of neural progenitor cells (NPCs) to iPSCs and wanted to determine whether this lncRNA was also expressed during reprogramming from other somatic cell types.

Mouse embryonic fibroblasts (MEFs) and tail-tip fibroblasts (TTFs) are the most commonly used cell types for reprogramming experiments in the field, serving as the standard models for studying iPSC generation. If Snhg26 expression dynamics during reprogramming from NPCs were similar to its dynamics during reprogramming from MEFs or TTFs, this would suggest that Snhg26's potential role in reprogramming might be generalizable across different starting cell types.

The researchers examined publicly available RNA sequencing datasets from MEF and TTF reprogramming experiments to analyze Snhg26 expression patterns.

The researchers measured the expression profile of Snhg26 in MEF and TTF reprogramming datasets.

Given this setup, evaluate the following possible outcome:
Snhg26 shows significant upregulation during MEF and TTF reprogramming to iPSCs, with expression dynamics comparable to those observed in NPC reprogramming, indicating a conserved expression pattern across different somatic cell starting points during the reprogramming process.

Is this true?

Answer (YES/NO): YES